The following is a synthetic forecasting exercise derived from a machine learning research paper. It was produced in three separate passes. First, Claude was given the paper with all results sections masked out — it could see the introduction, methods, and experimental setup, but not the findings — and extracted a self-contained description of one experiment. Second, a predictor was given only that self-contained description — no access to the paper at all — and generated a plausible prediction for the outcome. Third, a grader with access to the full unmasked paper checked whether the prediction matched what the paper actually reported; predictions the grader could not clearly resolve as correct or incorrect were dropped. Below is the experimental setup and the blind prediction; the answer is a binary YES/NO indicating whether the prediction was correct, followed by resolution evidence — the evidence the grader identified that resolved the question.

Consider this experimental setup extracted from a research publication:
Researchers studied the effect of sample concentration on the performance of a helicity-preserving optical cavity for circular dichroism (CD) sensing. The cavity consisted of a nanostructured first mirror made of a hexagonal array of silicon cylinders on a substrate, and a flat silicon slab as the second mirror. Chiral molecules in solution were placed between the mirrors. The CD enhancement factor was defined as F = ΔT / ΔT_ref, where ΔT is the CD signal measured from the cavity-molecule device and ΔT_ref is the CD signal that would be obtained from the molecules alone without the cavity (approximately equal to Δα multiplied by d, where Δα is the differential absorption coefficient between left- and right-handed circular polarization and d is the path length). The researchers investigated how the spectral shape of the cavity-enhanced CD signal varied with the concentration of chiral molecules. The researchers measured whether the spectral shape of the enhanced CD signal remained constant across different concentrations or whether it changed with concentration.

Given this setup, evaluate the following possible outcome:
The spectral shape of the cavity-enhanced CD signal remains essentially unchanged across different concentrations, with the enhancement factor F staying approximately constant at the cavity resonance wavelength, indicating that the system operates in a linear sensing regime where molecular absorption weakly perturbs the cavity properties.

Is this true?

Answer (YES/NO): NO